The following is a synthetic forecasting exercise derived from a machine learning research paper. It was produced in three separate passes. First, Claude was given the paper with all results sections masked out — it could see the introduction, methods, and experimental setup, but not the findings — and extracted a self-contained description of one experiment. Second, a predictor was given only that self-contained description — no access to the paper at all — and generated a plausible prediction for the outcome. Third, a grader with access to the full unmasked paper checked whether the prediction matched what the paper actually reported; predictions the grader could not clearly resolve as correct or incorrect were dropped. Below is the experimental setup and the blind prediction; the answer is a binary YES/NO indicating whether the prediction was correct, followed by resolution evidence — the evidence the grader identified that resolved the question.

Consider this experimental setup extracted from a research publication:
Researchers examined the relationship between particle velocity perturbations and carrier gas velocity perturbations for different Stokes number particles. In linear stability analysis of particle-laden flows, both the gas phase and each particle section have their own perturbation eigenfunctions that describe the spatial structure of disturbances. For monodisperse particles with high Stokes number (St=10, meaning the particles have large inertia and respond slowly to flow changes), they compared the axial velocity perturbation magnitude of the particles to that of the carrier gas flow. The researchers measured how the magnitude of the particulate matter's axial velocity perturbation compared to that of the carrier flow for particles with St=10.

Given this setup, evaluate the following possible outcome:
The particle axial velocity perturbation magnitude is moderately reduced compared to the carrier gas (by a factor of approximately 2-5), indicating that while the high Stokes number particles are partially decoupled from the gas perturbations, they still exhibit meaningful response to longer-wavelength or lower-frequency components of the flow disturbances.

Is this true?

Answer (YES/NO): NO